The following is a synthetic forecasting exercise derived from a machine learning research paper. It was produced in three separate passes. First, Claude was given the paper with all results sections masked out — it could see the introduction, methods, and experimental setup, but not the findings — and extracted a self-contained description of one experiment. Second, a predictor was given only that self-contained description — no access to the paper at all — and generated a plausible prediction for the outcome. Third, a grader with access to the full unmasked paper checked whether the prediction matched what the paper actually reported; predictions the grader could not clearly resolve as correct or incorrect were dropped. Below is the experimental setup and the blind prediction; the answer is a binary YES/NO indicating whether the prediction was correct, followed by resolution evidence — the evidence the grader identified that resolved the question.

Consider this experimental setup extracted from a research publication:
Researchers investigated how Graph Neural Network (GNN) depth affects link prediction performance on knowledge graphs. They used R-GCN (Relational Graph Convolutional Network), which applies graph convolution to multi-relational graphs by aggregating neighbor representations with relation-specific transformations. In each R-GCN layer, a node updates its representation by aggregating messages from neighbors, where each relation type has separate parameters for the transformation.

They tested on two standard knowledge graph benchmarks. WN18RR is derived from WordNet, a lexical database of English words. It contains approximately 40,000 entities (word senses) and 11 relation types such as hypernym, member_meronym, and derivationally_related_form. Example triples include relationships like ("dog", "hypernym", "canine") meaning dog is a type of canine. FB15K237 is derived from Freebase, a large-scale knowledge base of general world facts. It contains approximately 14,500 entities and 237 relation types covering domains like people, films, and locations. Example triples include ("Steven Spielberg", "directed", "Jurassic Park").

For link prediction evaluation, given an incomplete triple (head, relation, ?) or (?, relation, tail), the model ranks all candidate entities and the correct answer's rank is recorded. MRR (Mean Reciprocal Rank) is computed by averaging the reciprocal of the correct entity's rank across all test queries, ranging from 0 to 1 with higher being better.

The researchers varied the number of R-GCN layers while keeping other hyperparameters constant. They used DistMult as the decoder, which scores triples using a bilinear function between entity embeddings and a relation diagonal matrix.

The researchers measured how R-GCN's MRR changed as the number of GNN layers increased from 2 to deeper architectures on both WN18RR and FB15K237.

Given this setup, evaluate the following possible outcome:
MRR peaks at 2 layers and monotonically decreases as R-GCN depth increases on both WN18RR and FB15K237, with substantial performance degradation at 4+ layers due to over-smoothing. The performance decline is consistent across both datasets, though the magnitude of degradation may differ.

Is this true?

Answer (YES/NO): NO